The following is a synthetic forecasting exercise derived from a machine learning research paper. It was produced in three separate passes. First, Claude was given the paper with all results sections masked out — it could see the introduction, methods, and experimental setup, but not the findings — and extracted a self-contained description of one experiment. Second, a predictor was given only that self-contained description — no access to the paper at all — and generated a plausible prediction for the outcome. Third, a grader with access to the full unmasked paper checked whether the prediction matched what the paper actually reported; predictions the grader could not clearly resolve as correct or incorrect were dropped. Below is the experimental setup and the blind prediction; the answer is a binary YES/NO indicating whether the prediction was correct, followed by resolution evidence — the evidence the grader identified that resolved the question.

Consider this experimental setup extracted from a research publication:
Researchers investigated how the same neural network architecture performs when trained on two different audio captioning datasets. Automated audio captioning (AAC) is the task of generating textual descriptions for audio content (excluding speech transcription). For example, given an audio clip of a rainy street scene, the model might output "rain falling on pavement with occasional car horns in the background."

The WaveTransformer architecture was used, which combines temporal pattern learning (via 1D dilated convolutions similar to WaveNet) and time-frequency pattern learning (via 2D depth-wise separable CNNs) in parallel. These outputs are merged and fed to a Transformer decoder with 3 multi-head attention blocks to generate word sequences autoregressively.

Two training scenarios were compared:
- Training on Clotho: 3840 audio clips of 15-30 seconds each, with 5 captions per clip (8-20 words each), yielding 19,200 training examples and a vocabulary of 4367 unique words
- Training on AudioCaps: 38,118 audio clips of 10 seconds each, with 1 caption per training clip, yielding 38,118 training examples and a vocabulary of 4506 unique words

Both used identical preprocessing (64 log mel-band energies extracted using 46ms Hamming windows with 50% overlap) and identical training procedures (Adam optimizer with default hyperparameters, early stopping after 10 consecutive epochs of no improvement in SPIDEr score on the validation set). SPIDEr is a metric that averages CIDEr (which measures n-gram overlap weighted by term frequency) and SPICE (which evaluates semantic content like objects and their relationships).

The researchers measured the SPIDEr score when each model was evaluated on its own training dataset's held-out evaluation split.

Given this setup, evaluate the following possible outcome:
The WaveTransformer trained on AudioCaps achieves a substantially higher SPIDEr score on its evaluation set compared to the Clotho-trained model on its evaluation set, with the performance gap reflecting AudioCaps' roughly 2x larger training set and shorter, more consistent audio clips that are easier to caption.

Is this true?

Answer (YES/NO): YES